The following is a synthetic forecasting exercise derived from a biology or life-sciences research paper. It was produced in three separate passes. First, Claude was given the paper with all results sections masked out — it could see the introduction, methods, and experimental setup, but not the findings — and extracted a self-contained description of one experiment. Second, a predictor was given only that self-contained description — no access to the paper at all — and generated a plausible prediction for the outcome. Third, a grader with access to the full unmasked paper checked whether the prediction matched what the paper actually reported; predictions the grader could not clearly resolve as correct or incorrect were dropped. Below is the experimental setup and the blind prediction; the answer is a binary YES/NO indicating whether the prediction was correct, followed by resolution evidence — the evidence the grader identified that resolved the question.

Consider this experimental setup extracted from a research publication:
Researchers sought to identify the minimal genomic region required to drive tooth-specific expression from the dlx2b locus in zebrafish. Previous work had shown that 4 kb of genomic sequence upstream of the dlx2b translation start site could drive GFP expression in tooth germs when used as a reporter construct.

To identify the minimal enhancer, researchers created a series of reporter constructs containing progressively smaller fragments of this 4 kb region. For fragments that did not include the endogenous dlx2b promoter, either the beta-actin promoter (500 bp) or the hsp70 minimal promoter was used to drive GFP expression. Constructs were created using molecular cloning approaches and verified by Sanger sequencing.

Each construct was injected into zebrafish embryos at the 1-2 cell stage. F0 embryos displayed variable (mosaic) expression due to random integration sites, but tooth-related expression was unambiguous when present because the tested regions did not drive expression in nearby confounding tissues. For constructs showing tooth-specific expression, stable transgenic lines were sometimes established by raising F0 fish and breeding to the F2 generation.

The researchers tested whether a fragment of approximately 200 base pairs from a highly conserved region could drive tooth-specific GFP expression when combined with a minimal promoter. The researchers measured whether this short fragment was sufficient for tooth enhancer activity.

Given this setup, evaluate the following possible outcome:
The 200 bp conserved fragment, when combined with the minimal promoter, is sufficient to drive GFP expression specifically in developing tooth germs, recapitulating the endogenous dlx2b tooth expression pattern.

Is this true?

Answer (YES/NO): YES